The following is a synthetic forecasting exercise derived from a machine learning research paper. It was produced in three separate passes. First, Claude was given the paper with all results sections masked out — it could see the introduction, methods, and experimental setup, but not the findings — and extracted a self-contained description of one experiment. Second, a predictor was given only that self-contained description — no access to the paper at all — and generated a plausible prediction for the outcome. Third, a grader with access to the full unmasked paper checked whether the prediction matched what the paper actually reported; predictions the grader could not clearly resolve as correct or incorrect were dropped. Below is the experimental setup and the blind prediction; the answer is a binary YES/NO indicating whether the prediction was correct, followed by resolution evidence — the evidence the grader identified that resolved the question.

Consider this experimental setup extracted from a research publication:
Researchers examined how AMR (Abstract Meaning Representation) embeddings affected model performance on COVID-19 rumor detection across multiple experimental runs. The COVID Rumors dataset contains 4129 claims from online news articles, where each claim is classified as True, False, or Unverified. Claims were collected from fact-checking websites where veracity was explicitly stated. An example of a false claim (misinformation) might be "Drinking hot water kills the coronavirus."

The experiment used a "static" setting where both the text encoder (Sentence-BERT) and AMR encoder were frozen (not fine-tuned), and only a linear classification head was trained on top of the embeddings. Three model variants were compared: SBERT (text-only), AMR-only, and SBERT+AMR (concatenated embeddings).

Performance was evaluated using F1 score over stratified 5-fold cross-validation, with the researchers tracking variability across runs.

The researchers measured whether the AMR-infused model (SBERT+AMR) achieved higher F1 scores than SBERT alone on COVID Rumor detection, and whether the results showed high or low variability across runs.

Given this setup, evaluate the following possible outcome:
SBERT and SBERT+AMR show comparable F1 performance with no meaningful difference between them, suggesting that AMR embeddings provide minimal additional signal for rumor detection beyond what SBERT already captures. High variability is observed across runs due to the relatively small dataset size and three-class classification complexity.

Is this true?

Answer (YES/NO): NO